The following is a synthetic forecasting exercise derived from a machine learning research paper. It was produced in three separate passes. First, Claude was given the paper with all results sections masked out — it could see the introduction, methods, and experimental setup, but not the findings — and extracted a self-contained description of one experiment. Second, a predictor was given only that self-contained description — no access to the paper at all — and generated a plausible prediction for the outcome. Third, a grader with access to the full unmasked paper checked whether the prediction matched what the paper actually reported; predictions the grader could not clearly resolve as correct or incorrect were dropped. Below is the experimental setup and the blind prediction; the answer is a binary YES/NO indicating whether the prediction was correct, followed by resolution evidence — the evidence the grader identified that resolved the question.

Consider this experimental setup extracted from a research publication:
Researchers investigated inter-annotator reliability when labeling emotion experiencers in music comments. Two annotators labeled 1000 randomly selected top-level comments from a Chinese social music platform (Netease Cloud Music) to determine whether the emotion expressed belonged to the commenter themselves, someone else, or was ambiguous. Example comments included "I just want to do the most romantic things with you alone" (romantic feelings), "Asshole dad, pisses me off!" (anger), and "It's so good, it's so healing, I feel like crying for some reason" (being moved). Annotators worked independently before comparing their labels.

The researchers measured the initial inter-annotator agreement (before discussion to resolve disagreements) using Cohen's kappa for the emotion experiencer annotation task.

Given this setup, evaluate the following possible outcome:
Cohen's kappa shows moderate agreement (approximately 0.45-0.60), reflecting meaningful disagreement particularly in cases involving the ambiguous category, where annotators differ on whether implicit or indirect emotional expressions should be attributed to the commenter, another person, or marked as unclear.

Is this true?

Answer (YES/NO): NO